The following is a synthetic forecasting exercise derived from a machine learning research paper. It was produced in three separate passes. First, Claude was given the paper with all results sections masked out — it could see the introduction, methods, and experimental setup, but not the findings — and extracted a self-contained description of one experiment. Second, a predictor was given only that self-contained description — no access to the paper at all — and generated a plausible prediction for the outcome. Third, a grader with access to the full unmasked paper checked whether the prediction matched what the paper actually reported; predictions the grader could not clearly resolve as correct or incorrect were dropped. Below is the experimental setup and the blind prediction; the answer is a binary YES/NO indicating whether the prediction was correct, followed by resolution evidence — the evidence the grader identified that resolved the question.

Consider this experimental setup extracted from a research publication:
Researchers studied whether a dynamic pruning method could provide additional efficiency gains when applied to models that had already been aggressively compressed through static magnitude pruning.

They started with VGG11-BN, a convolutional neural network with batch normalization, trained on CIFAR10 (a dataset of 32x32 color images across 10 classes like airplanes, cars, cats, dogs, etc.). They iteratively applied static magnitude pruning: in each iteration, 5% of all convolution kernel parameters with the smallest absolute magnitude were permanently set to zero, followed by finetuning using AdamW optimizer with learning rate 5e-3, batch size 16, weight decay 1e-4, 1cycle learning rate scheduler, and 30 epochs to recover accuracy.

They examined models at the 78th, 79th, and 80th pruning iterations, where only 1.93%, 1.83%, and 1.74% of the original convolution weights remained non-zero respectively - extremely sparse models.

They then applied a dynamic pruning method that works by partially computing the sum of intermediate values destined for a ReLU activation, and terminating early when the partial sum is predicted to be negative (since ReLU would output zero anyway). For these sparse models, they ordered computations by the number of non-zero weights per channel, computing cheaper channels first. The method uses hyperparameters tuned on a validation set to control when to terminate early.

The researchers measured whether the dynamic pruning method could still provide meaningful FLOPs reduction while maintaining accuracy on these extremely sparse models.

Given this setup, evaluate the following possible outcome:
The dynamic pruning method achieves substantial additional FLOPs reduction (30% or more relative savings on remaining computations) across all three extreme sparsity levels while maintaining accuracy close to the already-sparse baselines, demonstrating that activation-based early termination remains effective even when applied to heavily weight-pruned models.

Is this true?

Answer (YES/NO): NO